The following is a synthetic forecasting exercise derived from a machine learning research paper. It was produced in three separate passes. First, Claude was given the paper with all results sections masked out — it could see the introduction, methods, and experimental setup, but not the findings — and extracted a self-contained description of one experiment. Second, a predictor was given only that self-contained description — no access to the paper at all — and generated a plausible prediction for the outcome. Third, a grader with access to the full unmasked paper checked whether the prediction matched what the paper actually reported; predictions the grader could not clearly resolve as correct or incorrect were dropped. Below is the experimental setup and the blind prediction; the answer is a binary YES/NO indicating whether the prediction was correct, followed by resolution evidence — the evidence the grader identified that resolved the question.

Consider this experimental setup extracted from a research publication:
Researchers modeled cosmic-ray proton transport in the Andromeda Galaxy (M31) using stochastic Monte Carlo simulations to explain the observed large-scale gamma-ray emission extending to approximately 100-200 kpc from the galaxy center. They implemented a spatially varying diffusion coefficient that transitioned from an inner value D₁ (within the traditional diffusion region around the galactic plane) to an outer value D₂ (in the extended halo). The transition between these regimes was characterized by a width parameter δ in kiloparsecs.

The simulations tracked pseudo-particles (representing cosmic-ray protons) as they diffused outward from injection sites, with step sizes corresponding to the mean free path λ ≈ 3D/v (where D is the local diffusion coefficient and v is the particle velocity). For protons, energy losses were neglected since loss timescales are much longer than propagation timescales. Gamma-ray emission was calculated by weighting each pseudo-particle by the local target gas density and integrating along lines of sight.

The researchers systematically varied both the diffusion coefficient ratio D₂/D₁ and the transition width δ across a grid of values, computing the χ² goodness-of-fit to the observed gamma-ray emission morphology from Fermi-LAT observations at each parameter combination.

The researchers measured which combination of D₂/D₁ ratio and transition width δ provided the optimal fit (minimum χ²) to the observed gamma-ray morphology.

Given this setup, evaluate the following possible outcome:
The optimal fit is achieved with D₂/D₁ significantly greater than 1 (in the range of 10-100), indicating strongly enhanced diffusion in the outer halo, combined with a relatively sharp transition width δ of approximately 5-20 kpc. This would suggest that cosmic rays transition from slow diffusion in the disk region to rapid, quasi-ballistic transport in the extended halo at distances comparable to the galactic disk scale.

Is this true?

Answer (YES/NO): NO